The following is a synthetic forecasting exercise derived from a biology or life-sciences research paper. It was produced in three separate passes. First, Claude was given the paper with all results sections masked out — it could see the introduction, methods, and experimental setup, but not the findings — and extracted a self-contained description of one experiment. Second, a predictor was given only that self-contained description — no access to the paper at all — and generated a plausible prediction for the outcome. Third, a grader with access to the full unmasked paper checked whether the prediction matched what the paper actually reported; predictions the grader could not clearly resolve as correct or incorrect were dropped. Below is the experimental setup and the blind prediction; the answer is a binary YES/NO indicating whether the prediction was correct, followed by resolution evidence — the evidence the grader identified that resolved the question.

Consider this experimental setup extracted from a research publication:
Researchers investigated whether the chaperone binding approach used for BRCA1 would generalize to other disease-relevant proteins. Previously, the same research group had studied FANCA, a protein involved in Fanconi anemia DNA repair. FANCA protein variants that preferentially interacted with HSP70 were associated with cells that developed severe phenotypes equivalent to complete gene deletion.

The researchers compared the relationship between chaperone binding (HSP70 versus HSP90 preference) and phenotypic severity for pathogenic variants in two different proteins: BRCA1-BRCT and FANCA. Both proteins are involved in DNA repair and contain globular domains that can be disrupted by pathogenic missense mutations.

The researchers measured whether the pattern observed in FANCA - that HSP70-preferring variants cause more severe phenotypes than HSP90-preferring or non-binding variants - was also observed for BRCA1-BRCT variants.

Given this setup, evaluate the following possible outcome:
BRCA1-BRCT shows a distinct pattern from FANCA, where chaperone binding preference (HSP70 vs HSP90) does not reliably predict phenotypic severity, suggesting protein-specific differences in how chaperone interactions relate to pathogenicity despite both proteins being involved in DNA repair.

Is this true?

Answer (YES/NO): NO